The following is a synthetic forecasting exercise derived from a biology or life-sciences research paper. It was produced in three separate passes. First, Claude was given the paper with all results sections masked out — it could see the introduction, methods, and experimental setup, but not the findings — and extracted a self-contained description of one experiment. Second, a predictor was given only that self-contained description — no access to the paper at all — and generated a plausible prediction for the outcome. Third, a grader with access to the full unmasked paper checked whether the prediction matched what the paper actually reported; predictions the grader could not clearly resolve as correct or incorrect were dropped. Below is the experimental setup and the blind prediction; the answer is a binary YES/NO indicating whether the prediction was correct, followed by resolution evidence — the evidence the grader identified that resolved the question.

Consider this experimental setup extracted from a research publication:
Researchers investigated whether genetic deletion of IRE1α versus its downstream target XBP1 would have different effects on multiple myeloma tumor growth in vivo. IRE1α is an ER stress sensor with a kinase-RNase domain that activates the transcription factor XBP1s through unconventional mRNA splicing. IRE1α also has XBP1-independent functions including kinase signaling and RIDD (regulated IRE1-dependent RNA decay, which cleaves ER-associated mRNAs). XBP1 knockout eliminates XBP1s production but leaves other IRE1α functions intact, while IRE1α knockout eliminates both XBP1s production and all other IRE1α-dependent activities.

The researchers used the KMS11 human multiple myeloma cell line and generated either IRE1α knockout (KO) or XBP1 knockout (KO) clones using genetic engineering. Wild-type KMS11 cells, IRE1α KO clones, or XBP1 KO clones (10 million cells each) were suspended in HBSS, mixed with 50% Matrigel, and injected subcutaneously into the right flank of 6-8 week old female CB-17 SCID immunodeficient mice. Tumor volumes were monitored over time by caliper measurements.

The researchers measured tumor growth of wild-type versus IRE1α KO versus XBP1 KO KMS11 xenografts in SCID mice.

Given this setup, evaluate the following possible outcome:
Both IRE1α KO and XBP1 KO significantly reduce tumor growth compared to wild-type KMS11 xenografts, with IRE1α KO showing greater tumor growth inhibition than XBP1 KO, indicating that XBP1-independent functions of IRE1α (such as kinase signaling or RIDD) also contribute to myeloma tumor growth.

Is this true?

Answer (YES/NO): NO